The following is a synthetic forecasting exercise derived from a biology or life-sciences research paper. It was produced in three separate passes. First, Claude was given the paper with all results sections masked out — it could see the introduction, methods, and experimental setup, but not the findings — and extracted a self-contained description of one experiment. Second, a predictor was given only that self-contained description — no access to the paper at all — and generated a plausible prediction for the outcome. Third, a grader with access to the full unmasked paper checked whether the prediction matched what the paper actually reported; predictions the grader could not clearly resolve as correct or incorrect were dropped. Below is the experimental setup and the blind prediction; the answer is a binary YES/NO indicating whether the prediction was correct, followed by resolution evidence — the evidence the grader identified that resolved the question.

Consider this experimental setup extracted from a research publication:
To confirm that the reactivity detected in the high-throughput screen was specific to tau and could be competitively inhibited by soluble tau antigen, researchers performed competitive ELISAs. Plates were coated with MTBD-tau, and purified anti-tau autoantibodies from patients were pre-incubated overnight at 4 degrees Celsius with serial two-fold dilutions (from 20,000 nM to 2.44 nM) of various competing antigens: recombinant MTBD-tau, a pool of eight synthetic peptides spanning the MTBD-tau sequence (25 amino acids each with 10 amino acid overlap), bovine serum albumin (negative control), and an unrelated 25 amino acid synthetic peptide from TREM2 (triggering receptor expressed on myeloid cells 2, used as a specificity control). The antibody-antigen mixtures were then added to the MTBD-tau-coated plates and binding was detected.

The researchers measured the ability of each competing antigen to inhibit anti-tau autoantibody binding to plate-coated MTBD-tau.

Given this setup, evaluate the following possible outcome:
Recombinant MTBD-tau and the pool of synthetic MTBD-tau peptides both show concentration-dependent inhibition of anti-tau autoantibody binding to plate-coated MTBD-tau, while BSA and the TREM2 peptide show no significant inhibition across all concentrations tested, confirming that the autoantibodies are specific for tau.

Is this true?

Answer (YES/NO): YES